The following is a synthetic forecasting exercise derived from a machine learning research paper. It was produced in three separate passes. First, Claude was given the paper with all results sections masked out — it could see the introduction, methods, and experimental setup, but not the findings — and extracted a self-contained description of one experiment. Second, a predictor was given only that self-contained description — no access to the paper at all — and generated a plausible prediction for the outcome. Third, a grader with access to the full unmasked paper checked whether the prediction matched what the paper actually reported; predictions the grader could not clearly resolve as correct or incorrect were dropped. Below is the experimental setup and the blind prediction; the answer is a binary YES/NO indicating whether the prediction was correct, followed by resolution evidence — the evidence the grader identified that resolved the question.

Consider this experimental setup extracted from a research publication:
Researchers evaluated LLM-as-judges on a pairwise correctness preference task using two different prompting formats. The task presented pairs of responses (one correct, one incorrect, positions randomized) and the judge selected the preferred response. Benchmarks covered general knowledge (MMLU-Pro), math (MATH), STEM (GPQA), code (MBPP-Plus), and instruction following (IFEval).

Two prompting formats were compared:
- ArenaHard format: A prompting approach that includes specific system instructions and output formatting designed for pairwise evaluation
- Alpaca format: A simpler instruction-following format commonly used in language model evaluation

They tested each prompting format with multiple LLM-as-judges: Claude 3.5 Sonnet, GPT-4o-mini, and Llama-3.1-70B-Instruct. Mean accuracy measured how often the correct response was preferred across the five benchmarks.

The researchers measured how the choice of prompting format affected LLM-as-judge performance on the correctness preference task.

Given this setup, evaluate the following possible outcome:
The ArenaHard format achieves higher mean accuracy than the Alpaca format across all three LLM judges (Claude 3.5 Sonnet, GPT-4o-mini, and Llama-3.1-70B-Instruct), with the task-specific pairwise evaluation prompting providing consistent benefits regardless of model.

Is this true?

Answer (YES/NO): YES